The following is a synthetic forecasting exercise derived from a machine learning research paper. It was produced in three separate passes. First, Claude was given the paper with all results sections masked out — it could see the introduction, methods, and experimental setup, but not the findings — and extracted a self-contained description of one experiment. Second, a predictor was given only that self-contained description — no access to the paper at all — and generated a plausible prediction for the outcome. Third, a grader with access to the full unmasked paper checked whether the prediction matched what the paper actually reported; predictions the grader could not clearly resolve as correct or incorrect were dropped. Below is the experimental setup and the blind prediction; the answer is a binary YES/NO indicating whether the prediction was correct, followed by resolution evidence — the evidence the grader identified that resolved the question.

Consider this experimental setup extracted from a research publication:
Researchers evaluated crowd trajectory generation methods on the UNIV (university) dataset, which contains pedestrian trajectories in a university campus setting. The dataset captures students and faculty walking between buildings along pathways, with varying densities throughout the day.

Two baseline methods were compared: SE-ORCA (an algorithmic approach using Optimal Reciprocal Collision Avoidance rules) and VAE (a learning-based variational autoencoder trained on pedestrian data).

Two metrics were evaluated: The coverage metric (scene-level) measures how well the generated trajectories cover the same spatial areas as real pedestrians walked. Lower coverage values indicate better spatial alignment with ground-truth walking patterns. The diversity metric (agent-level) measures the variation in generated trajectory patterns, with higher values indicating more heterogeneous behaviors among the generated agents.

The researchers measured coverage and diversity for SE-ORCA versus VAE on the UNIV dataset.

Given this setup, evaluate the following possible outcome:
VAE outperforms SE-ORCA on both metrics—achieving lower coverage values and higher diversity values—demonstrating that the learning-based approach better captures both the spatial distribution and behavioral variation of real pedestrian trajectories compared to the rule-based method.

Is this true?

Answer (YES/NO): YES